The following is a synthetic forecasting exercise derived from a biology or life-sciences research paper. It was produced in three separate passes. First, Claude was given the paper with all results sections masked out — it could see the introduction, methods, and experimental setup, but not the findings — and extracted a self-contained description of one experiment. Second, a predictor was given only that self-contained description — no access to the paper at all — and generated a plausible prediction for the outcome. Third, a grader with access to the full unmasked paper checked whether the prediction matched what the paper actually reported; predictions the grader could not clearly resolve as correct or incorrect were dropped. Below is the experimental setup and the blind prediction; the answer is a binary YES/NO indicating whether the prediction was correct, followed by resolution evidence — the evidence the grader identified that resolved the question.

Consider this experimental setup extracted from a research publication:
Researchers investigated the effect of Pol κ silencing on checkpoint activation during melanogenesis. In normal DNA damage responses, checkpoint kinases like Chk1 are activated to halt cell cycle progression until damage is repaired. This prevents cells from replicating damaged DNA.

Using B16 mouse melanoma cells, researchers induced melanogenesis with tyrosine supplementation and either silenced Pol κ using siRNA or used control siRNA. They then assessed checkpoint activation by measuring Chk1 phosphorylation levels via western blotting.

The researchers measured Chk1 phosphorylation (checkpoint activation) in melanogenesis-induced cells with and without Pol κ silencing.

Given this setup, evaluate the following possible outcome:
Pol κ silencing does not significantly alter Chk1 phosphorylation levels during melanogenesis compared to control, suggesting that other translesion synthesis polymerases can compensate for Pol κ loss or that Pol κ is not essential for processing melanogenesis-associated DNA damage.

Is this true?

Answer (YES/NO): NO